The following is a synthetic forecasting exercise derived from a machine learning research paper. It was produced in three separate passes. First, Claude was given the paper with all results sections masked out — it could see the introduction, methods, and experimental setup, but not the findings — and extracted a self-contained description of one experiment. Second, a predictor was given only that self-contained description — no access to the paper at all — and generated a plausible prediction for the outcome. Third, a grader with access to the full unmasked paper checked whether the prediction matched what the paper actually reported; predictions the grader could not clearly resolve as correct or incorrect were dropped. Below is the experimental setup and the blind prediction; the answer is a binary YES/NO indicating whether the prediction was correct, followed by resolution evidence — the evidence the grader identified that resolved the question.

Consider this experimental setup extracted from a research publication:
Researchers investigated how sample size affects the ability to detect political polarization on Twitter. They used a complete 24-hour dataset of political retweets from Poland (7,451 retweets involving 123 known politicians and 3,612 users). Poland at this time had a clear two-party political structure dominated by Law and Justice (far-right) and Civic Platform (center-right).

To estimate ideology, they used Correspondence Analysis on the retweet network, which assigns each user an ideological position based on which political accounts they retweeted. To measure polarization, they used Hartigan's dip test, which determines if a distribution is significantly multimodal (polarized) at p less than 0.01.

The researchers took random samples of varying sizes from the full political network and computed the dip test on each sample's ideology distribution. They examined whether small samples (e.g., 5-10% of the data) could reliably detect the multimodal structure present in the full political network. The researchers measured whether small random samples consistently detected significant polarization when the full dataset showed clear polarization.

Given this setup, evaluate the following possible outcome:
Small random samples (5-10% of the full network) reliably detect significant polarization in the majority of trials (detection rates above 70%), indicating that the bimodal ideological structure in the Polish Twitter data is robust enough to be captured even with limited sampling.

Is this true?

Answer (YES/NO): NO